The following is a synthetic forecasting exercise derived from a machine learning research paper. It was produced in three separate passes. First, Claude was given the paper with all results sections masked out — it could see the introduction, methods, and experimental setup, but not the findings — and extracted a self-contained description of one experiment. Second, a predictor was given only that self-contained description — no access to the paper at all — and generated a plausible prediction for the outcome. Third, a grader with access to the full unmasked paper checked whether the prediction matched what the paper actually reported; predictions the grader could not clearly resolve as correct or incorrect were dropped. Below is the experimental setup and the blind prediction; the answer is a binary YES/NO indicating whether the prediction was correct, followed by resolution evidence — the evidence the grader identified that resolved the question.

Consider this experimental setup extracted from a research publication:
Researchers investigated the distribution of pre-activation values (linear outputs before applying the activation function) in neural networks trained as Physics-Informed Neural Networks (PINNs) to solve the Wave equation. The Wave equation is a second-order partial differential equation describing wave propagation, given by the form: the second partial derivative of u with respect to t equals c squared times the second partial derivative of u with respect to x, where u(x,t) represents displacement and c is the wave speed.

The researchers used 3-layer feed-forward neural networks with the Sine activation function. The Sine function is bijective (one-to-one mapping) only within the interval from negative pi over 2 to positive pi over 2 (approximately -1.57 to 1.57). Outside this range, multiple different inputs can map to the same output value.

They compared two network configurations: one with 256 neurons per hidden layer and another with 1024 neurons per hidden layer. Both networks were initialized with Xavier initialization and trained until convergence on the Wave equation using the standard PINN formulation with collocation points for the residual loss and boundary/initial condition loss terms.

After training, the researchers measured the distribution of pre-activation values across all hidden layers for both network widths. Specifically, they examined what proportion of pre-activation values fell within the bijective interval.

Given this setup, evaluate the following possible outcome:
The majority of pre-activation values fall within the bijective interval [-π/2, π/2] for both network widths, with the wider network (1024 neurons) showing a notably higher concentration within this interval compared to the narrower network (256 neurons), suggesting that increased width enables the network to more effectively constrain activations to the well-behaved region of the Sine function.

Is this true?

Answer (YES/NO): YES